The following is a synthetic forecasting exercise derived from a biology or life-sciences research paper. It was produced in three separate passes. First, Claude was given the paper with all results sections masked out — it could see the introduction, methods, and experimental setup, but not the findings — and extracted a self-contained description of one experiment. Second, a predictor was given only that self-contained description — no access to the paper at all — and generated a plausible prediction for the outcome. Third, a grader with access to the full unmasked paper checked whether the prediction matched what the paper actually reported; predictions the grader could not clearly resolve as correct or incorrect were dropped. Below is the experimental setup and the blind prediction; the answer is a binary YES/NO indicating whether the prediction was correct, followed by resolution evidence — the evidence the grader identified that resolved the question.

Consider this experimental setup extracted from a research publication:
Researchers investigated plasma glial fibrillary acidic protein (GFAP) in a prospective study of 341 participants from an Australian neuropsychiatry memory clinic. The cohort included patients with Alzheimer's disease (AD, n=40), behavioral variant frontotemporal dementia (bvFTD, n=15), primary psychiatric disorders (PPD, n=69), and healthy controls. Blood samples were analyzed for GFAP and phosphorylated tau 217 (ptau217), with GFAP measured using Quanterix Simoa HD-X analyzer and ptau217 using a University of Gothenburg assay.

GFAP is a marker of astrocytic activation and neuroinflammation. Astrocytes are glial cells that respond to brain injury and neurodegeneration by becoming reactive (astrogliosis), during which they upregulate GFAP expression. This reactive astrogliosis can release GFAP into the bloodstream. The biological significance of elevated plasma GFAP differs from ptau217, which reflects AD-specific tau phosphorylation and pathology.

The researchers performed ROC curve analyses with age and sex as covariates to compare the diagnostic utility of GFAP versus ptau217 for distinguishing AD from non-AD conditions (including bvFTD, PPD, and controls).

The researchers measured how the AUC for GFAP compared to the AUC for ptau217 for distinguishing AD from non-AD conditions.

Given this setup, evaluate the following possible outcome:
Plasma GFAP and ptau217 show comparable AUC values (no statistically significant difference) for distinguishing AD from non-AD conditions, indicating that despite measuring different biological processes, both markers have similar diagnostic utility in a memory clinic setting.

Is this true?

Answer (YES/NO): NO